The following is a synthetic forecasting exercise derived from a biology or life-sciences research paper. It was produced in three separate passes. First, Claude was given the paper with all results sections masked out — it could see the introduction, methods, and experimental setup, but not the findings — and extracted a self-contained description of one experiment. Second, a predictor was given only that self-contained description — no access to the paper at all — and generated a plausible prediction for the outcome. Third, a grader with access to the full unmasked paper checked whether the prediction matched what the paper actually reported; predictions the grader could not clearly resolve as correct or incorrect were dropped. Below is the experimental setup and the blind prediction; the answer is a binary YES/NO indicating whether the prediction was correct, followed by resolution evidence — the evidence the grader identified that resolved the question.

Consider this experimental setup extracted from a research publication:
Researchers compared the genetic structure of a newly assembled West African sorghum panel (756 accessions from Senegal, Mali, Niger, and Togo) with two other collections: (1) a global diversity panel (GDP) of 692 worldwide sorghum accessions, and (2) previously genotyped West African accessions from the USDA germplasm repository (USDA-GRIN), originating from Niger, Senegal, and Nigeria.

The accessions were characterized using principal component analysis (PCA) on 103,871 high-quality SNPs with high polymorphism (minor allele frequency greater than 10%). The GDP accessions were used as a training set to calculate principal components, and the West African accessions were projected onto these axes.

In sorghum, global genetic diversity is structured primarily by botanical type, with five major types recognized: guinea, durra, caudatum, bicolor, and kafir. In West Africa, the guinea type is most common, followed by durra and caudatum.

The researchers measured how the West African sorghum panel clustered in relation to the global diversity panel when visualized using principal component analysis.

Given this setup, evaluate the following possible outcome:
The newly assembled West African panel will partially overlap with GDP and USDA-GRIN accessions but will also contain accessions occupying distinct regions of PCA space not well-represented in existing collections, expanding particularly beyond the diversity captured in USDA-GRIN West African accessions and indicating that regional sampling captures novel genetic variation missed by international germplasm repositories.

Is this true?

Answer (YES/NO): NO